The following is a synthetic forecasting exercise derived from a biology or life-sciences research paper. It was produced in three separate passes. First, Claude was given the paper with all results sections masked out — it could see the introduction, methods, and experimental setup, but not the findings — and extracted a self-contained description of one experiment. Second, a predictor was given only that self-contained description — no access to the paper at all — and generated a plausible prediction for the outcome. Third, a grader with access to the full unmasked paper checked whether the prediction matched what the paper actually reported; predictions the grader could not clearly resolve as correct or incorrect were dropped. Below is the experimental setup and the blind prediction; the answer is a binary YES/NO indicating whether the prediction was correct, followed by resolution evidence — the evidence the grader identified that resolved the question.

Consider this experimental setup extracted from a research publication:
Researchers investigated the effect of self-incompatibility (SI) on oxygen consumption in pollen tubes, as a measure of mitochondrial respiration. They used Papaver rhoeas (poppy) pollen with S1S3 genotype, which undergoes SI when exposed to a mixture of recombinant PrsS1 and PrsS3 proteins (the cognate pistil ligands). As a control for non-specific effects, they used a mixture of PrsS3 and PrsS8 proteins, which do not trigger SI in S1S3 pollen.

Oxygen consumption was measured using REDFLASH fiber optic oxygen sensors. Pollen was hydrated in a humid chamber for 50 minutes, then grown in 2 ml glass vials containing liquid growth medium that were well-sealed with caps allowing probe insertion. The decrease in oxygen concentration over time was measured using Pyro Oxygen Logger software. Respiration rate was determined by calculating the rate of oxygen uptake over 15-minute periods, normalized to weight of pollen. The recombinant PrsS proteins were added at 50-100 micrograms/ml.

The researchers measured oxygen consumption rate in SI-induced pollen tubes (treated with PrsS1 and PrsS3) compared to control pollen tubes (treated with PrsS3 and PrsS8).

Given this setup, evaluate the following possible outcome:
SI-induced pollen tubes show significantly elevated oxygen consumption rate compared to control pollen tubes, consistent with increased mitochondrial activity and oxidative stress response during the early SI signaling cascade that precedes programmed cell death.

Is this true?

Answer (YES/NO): NO